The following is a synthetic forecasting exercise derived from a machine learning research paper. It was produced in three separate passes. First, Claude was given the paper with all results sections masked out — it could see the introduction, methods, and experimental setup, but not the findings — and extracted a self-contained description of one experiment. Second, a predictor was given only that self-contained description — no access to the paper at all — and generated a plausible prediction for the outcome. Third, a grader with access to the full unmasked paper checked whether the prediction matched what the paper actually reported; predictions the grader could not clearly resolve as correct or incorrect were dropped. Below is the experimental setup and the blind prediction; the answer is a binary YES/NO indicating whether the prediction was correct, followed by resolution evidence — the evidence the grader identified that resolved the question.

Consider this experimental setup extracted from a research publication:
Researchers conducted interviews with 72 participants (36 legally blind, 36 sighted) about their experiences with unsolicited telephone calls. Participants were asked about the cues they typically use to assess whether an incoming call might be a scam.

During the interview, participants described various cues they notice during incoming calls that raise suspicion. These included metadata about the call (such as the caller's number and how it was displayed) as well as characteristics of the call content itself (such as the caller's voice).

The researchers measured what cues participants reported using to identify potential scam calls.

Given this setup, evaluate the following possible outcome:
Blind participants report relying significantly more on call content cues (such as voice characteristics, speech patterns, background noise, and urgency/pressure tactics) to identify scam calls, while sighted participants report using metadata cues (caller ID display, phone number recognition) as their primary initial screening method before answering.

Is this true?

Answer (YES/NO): NO